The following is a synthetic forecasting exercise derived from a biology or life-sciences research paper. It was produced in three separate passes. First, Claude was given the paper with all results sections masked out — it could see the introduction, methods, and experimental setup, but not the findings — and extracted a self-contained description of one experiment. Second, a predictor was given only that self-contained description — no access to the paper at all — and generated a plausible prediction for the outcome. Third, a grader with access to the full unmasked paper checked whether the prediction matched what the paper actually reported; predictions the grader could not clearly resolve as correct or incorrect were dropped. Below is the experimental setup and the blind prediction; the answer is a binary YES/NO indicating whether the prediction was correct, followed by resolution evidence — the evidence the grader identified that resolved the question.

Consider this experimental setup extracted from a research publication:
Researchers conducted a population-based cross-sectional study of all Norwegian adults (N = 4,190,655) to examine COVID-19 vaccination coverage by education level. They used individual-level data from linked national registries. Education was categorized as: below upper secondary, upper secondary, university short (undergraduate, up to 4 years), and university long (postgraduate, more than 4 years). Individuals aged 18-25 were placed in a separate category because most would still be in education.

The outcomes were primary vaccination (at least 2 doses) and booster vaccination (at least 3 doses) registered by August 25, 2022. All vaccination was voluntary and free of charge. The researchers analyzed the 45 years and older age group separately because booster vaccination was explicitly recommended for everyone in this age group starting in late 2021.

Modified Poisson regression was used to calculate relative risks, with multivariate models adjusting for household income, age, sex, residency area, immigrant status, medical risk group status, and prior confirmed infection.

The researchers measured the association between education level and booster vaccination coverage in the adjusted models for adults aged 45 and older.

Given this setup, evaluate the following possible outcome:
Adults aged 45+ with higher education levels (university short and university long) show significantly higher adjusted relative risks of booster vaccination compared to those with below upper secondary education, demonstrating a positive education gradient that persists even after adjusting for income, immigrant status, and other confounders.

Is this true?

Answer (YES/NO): YES